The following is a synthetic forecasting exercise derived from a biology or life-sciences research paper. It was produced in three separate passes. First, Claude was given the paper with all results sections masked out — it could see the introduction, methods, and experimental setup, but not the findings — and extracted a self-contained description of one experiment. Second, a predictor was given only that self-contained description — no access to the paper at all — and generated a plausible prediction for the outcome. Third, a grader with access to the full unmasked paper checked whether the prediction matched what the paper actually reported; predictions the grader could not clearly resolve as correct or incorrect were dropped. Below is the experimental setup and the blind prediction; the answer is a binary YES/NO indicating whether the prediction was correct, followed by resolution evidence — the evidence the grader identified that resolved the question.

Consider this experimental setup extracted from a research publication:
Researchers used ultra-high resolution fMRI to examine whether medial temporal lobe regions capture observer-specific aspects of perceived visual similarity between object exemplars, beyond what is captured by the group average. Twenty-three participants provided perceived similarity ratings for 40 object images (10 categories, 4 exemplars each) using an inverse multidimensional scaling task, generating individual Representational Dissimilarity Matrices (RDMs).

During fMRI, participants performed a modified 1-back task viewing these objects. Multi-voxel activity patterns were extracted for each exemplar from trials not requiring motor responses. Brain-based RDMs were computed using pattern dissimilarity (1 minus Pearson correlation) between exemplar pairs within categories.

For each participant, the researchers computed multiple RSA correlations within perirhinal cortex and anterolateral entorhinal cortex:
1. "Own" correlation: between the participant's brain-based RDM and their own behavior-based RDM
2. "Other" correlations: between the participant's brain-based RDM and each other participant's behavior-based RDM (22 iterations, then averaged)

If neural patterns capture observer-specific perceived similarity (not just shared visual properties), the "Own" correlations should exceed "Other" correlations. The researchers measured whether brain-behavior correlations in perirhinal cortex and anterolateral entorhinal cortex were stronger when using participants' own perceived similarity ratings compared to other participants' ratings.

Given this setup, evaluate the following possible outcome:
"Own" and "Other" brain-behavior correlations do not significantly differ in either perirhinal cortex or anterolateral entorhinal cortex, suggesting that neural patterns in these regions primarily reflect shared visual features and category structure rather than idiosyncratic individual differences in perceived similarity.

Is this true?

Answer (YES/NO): NO